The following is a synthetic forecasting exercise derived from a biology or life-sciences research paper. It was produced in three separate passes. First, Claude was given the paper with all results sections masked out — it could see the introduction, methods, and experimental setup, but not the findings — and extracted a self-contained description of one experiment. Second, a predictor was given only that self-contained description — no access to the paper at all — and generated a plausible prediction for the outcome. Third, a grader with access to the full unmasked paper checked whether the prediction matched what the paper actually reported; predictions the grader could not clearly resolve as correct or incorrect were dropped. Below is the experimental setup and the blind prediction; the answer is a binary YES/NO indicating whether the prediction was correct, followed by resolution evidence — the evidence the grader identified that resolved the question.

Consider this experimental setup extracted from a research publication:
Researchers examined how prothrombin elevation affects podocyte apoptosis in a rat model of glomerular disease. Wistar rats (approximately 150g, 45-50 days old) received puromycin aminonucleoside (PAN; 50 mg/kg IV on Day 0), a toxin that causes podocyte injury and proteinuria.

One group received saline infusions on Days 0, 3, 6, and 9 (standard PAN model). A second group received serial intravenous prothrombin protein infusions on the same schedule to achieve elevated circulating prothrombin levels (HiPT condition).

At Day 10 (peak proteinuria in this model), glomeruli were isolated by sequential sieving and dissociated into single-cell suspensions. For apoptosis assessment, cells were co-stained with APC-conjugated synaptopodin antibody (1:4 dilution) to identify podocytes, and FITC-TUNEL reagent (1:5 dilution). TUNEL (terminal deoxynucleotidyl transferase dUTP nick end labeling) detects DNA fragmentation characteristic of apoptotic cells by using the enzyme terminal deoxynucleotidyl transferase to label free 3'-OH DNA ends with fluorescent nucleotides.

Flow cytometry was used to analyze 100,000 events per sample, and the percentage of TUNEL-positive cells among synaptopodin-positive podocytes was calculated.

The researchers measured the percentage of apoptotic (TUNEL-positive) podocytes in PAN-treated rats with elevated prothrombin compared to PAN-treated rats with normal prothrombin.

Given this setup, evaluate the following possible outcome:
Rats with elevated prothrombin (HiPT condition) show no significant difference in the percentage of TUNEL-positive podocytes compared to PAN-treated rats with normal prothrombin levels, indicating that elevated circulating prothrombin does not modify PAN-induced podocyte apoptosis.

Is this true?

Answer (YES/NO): NO